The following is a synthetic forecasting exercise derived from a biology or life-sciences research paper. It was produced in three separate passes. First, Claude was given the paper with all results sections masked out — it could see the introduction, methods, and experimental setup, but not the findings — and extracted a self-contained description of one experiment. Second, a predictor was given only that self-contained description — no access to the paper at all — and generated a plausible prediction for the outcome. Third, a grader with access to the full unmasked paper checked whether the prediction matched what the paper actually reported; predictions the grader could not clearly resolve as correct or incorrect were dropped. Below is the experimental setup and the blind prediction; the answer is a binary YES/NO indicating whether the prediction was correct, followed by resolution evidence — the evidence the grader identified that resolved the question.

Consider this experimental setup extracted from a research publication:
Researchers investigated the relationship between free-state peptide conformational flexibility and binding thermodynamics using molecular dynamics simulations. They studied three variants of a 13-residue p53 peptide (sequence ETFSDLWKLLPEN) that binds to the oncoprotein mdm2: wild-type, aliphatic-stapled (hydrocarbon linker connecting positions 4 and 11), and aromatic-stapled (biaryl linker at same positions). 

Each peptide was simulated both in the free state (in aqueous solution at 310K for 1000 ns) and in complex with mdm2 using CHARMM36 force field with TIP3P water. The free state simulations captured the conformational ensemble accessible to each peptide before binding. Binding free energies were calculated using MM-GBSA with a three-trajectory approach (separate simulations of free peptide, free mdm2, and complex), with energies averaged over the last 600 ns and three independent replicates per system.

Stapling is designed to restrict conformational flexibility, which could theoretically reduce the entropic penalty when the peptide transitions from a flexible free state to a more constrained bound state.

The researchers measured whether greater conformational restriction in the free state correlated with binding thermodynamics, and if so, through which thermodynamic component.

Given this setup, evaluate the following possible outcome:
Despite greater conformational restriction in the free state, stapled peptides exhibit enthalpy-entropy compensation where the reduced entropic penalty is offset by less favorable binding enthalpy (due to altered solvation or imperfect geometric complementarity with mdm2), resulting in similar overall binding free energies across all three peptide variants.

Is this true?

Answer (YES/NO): NO